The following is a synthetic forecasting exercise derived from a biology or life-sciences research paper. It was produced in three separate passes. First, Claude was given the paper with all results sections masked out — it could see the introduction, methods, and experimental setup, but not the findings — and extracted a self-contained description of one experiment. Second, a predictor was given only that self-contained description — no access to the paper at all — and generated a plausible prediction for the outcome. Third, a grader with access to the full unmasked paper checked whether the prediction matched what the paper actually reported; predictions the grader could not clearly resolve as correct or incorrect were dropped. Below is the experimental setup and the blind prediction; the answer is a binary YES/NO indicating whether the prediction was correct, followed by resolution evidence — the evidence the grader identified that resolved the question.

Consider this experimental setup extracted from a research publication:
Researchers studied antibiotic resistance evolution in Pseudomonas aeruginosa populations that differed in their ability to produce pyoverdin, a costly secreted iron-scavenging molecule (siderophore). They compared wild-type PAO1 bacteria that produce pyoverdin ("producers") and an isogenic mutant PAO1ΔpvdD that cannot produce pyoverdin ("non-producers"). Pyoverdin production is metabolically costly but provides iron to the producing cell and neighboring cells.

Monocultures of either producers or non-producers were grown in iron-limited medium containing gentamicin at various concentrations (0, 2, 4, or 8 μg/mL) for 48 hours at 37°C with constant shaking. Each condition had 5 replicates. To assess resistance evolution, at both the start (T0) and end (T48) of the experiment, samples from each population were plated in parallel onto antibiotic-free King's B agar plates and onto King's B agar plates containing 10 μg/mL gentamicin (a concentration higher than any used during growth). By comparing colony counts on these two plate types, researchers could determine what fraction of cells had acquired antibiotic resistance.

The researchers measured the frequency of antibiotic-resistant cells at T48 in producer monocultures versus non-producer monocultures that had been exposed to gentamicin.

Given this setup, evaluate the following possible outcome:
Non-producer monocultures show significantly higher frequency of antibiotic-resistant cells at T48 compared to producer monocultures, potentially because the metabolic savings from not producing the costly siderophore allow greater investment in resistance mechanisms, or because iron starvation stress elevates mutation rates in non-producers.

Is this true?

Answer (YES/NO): NO